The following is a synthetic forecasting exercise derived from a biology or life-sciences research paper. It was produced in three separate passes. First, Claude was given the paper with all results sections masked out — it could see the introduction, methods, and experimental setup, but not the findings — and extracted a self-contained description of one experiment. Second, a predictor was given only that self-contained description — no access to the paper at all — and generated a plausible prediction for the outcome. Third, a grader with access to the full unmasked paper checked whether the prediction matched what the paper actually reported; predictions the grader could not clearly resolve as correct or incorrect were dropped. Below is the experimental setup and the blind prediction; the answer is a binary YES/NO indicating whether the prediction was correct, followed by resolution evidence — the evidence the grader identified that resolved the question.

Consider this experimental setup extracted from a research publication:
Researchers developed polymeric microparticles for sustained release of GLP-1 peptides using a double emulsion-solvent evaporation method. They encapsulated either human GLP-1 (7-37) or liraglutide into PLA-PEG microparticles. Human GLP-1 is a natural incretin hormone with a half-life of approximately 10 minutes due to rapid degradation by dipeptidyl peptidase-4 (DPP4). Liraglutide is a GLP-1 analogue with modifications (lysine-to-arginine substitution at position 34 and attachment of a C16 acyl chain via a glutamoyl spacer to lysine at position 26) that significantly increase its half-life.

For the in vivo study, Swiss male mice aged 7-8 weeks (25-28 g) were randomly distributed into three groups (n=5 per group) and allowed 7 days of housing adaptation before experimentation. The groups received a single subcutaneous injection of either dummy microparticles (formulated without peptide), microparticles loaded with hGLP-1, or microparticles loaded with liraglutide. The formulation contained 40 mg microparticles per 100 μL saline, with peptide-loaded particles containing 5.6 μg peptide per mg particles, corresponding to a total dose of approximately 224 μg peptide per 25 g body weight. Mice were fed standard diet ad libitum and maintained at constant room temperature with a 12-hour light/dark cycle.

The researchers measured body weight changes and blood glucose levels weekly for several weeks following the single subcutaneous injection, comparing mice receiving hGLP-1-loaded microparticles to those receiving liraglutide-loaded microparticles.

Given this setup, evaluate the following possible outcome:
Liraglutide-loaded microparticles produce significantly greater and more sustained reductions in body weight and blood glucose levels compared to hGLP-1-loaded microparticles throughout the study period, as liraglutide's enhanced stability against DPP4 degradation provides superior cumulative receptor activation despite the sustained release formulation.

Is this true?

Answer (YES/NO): NO